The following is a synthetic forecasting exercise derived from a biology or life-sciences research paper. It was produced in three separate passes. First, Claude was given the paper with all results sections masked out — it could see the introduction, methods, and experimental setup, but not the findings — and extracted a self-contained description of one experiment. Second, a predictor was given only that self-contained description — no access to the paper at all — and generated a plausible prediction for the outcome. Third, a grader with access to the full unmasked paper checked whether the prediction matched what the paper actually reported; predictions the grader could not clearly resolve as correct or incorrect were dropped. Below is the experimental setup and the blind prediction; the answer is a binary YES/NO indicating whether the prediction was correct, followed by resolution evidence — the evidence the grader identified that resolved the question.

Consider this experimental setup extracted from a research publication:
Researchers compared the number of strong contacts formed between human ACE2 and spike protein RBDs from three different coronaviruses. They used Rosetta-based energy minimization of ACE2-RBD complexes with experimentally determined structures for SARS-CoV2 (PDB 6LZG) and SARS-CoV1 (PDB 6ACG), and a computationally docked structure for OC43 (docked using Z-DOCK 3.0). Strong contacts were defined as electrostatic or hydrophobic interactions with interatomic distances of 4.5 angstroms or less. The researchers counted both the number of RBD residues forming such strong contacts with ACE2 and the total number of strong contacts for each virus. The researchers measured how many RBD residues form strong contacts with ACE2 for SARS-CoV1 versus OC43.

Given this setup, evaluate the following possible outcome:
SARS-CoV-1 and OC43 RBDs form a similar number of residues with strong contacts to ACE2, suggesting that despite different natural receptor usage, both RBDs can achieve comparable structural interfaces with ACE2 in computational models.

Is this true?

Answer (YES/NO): NO